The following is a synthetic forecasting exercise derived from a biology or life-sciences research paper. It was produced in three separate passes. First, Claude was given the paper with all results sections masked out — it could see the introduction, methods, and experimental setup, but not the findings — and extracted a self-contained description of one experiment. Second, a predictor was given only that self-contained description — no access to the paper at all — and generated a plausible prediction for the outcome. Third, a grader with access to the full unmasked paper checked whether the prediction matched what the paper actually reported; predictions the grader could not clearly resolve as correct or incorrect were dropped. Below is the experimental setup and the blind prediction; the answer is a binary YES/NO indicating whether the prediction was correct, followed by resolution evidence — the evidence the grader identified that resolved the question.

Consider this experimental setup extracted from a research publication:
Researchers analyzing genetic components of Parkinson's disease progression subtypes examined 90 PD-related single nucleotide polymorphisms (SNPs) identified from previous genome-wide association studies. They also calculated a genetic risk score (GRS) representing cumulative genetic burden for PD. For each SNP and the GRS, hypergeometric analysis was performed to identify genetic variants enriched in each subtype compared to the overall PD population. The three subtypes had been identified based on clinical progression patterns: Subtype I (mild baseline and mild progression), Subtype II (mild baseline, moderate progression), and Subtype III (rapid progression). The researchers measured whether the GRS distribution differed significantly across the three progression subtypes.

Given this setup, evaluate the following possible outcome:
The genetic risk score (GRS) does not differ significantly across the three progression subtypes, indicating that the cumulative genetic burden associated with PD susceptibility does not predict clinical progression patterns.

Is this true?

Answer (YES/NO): YES